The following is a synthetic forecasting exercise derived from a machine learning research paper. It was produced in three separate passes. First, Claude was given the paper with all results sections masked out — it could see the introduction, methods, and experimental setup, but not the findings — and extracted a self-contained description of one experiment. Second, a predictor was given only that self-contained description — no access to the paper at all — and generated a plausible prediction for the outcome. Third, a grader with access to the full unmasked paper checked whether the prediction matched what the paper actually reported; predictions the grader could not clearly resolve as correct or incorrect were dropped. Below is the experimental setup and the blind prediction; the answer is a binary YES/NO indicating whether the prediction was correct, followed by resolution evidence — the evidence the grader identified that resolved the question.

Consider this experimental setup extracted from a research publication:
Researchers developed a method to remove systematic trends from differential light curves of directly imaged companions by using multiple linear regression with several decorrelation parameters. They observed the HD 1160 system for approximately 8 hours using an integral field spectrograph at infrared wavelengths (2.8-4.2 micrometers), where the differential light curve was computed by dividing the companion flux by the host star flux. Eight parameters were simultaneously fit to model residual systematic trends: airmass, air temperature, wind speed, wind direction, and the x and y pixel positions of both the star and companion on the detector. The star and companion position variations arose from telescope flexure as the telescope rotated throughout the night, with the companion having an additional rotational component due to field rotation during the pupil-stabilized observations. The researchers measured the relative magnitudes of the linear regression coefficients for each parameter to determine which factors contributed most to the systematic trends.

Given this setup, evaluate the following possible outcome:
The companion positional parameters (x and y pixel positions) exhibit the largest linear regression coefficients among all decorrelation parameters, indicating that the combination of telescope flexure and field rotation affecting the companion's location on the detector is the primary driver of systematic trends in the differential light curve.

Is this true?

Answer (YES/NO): NO